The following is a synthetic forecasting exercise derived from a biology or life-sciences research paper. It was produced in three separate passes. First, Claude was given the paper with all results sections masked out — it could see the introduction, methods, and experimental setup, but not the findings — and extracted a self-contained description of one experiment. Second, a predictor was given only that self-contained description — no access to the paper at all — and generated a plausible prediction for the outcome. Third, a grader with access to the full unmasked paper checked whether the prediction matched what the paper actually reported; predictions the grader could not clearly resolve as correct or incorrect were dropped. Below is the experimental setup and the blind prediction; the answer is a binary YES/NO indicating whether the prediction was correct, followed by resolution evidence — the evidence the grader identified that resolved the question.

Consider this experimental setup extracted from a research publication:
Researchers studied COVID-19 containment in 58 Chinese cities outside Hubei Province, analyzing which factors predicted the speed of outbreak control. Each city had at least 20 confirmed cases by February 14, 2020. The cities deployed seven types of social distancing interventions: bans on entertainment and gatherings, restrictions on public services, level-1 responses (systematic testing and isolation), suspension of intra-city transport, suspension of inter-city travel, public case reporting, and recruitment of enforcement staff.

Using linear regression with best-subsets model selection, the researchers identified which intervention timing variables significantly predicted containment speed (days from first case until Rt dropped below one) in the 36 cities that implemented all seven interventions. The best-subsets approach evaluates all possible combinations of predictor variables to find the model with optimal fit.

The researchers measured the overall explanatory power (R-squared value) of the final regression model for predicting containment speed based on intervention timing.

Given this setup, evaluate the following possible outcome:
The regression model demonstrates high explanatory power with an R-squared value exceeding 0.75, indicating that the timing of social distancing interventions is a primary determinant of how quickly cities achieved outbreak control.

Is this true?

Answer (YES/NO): NO